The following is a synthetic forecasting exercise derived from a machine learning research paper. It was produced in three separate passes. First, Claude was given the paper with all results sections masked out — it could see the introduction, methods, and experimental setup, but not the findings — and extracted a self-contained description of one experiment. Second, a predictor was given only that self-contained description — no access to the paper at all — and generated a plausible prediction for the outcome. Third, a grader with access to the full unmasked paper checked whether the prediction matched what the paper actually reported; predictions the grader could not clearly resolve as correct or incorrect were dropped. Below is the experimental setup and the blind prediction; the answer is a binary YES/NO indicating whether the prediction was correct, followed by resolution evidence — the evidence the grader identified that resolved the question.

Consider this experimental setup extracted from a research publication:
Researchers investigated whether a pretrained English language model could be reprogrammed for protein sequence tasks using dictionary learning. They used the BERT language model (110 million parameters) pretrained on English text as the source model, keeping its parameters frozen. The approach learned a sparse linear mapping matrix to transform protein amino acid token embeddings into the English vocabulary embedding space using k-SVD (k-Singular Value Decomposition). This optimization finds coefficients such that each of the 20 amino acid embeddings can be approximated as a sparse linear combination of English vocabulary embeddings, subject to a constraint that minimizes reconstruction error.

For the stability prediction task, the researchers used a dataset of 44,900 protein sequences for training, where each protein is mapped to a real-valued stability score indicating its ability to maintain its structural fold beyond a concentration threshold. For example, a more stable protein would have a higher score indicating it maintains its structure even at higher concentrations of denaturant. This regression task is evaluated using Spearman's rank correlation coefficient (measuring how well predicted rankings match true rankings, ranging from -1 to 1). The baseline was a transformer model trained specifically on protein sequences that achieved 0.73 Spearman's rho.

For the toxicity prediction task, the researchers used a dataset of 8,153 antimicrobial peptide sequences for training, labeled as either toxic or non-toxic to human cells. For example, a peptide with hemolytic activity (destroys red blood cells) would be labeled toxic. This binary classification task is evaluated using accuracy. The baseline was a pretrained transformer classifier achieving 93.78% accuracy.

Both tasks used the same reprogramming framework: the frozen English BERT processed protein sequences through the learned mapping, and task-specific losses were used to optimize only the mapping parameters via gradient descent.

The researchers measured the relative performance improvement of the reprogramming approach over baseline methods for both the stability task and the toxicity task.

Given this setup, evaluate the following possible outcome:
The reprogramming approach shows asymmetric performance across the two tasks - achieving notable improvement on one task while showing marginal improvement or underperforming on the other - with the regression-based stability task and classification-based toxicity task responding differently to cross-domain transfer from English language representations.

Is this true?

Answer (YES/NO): YES